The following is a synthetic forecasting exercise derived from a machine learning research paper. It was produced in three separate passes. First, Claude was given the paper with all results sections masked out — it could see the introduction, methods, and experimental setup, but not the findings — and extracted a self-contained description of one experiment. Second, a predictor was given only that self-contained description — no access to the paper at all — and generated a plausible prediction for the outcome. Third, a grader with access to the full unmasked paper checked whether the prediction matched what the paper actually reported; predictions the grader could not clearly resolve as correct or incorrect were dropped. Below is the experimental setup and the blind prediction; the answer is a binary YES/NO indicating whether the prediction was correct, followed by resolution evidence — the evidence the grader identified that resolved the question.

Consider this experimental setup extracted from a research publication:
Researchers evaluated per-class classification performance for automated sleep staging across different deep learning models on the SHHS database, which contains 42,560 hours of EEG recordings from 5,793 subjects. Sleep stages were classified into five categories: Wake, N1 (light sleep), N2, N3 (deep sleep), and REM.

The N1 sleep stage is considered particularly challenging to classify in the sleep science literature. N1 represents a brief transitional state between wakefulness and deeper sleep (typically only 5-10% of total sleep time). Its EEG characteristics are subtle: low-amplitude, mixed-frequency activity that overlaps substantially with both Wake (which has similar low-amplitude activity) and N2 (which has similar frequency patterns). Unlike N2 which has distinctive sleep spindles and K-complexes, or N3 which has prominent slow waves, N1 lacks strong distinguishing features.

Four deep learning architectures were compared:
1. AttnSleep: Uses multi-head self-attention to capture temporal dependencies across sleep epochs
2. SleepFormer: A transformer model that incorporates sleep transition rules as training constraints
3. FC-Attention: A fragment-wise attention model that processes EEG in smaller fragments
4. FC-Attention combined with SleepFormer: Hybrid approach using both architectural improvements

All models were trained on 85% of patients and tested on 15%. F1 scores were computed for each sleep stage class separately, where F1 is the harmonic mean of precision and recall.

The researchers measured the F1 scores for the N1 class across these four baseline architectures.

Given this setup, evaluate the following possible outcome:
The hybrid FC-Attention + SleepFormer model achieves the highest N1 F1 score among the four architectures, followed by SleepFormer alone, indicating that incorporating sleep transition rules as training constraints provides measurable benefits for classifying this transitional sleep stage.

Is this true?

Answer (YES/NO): YES